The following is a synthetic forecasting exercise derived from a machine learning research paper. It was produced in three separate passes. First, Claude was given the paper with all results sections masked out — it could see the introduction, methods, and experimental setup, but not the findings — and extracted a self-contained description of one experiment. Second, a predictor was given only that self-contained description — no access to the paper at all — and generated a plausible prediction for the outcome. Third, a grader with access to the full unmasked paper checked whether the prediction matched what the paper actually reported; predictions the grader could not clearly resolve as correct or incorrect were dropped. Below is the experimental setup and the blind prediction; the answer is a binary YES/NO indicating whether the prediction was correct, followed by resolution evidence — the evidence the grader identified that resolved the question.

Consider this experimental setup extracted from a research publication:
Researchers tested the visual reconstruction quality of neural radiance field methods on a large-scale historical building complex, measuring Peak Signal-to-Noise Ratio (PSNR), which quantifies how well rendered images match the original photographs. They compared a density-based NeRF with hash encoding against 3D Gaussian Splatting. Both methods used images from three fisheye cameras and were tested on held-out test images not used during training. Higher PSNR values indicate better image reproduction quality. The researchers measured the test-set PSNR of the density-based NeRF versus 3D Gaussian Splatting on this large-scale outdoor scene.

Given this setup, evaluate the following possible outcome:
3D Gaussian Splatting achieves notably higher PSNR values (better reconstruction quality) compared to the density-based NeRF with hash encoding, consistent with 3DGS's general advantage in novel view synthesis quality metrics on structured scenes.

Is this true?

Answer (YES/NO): NO